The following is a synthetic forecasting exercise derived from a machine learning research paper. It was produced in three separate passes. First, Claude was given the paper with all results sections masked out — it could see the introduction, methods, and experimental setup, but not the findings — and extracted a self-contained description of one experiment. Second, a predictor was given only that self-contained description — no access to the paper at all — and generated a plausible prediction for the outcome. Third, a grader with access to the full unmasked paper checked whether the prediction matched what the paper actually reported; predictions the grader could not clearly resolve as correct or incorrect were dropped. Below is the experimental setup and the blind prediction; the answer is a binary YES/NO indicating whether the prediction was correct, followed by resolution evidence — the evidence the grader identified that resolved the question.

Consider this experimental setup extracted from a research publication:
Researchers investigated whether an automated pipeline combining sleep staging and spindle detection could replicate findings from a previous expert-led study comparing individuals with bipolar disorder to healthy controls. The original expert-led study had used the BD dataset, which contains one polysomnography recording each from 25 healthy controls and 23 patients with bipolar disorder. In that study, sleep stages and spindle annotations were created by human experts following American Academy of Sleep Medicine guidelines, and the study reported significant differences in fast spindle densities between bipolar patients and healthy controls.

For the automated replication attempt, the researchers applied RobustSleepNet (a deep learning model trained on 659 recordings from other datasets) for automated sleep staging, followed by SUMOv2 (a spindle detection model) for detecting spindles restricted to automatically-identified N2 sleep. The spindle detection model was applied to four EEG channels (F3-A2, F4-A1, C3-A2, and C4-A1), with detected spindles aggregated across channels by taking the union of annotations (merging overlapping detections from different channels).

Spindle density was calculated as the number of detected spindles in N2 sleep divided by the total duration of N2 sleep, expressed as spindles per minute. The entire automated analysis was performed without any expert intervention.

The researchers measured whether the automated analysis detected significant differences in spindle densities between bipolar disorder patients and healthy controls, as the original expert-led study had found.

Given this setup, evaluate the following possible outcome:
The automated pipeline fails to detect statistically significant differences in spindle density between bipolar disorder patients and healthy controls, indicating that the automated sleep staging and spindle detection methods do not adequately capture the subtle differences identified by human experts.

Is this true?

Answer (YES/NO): NO